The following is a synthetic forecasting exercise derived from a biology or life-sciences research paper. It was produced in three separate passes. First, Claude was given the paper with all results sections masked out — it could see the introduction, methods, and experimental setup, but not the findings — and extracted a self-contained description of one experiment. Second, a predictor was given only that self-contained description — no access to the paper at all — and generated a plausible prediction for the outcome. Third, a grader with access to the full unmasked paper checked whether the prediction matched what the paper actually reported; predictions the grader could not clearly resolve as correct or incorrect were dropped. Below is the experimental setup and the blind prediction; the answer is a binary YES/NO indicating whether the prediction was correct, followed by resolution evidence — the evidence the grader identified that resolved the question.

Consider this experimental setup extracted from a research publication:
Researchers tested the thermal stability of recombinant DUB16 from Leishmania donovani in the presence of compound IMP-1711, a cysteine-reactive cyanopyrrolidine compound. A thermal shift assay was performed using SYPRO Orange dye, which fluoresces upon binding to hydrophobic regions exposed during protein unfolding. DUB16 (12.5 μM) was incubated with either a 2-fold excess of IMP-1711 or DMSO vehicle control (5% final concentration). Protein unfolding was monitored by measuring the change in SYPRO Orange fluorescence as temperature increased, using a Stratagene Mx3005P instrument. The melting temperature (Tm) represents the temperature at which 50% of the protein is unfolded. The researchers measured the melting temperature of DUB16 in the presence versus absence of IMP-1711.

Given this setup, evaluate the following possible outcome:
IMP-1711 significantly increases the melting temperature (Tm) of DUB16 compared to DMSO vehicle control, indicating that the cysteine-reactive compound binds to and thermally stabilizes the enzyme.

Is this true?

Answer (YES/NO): YES